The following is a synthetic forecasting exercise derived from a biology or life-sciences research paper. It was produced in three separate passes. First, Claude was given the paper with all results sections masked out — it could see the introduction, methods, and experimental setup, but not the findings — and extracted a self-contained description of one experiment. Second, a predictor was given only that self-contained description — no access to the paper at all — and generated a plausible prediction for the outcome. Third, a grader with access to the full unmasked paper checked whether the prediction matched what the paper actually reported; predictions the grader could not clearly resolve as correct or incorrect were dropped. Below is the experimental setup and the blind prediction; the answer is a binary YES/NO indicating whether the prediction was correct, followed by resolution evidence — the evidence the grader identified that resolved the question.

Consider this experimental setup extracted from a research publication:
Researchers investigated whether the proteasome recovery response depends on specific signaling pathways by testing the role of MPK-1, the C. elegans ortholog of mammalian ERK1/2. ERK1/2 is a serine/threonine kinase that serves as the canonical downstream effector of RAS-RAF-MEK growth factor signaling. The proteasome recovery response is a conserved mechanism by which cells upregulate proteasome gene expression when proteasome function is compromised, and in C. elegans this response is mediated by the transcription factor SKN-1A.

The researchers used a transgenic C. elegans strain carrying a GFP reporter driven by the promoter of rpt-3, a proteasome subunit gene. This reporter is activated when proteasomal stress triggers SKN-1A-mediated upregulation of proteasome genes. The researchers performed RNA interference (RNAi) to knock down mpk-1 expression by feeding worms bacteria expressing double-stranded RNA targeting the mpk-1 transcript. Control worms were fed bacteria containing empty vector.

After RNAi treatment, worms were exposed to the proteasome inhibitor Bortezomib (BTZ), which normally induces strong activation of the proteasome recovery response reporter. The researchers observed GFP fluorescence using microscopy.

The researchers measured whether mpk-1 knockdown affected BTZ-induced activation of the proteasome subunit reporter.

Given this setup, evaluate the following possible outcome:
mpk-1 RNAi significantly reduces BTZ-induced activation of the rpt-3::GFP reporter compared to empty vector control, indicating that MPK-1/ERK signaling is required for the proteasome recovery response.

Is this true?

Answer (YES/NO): YES